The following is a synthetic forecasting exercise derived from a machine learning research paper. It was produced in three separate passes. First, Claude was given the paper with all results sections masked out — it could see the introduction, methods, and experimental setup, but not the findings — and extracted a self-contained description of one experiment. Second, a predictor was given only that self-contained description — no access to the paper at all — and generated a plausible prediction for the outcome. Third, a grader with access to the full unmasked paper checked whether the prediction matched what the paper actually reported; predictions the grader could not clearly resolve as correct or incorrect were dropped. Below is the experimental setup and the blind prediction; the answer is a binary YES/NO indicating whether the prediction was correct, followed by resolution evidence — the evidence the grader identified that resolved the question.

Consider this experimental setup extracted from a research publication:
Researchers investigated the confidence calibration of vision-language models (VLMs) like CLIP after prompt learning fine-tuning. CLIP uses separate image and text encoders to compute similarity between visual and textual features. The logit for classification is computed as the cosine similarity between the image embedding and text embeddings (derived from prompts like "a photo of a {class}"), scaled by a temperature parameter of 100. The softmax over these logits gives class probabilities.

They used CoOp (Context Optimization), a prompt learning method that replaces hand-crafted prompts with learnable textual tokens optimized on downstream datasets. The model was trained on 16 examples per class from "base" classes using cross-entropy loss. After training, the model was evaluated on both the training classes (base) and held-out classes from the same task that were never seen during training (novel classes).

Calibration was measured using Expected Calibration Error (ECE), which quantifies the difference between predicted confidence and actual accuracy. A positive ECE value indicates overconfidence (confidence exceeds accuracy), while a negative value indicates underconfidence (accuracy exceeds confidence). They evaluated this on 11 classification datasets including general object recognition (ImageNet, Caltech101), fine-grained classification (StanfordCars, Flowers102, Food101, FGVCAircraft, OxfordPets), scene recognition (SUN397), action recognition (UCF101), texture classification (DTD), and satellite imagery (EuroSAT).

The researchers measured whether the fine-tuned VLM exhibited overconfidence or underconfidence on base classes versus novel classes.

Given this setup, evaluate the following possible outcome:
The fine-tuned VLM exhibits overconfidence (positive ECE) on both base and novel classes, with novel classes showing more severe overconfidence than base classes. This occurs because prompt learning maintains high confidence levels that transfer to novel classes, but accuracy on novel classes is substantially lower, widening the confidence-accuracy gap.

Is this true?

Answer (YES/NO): NO